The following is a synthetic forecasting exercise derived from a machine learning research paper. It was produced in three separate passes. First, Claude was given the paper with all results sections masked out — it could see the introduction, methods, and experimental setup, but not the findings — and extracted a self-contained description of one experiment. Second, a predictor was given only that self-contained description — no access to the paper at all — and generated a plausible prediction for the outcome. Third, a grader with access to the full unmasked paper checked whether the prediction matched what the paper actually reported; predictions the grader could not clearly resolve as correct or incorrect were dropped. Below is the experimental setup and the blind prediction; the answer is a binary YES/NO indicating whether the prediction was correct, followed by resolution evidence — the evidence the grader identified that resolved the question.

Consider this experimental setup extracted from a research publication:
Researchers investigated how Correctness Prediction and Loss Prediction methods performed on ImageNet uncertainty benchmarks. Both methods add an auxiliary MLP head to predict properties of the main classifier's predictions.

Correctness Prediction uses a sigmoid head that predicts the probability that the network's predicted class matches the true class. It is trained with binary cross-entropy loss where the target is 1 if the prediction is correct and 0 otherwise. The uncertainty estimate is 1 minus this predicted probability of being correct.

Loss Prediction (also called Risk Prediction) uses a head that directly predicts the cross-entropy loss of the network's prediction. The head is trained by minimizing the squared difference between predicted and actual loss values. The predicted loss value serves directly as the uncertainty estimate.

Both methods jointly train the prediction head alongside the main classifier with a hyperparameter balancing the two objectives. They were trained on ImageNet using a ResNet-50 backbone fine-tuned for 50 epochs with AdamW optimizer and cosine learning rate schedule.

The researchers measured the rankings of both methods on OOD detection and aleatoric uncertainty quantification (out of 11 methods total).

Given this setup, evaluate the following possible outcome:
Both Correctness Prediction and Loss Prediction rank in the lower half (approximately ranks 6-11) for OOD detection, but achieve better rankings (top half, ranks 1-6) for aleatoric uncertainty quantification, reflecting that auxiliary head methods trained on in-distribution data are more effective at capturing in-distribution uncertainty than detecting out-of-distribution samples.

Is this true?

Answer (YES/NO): NO